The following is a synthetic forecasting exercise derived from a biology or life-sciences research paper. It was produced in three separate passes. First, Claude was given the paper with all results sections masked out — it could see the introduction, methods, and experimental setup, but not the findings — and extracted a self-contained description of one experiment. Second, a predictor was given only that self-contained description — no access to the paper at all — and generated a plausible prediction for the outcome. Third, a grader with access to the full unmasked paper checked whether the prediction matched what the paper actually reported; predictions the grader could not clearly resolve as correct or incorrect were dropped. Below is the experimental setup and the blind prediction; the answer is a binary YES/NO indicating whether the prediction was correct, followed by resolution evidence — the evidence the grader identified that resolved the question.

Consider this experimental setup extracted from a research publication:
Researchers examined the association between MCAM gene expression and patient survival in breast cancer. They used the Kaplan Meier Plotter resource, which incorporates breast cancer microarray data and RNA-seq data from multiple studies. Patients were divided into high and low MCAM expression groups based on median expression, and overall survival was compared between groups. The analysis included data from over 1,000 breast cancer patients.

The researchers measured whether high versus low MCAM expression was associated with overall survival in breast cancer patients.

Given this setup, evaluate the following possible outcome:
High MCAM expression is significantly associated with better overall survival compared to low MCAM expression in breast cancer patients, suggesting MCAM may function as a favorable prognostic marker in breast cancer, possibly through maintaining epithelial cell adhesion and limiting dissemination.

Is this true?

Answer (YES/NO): NO